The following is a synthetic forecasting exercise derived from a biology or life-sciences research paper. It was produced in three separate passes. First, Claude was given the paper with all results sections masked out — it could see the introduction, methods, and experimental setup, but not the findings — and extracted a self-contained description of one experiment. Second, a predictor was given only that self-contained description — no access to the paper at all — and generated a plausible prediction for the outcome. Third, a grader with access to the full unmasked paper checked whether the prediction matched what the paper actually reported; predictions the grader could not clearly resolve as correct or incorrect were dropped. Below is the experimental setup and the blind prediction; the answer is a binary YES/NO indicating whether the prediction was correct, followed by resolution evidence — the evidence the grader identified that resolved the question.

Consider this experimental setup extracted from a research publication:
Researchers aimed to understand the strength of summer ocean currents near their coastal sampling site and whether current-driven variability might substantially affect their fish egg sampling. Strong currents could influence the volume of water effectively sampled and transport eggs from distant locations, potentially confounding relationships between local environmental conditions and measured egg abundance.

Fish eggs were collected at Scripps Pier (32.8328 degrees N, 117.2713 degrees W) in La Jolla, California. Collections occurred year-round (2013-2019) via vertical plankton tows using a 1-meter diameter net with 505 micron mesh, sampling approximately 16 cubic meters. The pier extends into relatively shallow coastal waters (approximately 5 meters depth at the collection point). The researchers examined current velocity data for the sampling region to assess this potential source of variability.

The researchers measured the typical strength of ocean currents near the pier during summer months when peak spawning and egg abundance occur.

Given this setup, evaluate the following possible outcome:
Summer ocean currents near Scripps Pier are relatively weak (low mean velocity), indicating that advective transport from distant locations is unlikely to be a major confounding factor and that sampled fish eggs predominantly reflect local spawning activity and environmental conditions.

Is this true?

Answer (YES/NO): YES